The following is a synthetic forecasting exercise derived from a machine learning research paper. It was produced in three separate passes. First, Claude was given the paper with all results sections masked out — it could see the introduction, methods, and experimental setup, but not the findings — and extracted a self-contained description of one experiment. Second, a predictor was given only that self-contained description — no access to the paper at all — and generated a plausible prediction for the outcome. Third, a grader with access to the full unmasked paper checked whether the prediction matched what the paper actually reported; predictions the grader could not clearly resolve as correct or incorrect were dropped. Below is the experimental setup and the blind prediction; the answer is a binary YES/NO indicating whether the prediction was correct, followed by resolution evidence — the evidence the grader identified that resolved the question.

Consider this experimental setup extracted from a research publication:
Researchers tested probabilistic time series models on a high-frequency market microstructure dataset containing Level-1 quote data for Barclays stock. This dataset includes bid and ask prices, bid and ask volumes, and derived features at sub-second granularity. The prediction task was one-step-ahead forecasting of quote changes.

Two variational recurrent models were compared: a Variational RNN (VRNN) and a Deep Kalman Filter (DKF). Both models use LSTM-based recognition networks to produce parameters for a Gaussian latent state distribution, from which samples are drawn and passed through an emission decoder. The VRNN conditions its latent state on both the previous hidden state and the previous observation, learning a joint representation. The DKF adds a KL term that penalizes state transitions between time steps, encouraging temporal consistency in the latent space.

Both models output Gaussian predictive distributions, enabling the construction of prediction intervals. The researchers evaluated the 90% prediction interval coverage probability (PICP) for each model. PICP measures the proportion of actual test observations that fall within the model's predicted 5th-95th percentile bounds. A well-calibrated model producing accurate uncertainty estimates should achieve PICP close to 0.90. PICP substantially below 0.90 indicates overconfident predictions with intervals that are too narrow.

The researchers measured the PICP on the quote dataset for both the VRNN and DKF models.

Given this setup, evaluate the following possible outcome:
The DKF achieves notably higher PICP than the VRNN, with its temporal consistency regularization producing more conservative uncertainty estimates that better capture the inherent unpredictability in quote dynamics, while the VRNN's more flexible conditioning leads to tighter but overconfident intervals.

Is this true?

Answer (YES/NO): NO